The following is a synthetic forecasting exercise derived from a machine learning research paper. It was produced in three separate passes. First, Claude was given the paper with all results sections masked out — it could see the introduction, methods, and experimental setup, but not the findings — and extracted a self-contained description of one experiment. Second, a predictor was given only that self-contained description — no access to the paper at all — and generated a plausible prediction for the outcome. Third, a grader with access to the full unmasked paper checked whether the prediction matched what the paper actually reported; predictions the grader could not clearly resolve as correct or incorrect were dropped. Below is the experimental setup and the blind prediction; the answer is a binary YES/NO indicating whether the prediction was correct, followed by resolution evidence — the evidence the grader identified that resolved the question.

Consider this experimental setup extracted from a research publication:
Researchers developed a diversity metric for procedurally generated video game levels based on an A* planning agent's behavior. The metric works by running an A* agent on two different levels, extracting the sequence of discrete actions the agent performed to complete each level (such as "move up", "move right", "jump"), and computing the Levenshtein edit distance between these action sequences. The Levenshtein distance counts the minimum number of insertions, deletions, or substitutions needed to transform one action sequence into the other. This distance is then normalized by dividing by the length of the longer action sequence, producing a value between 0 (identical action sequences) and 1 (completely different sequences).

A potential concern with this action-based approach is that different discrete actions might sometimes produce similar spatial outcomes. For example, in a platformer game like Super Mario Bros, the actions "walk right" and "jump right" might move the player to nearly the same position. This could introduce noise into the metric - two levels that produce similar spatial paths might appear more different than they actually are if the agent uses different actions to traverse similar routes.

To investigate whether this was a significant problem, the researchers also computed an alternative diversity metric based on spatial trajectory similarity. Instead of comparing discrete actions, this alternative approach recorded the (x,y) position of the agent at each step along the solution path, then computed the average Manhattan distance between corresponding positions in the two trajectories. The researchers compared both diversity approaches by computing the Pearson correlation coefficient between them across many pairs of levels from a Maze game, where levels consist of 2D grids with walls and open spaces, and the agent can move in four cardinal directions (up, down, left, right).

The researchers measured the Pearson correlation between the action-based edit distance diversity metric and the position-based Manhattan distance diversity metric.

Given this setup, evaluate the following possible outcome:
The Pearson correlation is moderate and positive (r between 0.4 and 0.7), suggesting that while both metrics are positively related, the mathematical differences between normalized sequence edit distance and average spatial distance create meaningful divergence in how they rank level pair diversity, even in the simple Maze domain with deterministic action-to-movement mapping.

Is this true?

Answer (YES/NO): NO